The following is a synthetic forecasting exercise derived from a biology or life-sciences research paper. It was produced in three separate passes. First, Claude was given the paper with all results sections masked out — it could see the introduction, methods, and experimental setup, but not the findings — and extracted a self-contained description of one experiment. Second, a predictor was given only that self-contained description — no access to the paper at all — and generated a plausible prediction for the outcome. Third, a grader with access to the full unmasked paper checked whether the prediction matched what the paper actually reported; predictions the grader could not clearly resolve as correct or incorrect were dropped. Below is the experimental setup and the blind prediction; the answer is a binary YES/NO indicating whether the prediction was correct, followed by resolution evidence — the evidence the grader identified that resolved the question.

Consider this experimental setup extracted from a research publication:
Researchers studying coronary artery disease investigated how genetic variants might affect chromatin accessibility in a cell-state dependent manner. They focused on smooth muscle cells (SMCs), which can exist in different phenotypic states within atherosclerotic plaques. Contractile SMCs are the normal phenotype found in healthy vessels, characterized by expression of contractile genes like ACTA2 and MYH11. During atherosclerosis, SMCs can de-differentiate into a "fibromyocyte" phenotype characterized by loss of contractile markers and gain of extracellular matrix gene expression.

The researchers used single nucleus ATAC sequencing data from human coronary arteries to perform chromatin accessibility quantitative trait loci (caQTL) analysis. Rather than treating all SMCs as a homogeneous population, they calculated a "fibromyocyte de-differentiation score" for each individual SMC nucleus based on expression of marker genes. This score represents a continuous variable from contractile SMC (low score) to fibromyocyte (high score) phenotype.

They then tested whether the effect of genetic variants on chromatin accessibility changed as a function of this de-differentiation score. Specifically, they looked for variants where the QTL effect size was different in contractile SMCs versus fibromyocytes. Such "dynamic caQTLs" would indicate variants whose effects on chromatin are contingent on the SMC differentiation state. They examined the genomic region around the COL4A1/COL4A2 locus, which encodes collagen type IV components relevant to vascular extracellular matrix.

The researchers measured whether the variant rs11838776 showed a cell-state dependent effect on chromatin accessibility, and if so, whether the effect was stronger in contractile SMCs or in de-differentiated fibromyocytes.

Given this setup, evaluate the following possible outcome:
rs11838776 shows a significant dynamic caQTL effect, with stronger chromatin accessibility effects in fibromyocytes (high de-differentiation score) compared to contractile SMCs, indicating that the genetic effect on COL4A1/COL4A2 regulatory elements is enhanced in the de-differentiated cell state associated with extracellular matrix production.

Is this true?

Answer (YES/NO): YES